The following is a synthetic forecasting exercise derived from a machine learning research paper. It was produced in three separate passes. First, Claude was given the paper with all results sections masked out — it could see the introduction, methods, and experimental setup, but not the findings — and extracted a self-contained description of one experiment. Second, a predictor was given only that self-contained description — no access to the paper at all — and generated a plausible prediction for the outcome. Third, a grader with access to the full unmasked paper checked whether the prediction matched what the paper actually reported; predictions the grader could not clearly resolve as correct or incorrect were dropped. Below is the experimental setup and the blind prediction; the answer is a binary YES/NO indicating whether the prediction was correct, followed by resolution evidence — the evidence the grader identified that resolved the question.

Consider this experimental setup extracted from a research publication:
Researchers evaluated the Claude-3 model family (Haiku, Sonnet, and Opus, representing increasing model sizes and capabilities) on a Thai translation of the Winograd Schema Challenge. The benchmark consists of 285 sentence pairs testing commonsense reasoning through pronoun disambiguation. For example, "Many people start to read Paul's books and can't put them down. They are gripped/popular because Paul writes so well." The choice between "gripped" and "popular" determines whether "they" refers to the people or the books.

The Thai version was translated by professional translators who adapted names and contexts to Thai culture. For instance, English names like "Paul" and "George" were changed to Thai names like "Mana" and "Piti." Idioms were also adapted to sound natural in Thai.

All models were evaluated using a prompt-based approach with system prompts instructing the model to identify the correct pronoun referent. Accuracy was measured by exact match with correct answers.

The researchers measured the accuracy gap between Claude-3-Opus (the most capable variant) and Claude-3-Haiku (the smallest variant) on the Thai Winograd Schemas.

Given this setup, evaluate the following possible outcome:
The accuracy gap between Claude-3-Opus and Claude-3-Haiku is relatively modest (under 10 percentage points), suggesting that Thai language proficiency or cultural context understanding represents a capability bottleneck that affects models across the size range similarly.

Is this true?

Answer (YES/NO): NO